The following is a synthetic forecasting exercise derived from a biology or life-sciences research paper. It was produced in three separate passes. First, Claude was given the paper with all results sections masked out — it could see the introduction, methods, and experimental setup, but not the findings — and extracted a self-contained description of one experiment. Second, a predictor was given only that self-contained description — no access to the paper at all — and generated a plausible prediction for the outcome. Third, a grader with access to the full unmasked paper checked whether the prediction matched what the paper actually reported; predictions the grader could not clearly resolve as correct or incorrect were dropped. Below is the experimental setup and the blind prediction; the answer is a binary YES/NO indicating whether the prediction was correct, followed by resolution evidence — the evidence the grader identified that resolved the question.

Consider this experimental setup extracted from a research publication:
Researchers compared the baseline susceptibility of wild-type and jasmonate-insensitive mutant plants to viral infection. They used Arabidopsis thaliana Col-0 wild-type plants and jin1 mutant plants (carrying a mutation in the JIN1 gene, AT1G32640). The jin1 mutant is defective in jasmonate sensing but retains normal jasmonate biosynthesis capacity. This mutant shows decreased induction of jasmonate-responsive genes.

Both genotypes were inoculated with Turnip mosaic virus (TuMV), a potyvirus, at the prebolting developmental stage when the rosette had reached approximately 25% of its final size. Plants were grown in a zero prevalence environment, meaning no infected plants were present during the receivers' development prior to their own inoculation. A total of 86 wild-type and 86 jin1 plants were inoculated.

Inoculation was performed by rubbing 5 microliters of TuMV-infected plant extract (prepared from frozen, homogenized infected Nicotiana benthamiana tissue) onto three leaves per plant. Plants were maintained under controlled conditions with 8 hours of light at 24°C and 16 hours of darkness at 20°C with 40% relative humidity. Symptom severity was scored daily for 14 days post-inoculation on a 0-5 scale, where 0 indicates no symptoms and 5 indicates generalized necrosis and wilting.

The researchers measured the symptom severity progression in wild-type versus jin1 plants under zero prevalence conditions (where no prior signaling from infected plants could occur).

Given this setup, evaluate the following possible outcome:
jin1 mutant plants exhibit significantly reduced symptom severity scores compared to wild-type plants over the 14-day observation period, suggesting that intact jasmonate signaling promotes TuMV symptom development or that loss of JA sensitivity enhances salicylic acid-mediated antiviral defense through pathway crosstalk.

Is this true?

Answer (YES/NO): NO